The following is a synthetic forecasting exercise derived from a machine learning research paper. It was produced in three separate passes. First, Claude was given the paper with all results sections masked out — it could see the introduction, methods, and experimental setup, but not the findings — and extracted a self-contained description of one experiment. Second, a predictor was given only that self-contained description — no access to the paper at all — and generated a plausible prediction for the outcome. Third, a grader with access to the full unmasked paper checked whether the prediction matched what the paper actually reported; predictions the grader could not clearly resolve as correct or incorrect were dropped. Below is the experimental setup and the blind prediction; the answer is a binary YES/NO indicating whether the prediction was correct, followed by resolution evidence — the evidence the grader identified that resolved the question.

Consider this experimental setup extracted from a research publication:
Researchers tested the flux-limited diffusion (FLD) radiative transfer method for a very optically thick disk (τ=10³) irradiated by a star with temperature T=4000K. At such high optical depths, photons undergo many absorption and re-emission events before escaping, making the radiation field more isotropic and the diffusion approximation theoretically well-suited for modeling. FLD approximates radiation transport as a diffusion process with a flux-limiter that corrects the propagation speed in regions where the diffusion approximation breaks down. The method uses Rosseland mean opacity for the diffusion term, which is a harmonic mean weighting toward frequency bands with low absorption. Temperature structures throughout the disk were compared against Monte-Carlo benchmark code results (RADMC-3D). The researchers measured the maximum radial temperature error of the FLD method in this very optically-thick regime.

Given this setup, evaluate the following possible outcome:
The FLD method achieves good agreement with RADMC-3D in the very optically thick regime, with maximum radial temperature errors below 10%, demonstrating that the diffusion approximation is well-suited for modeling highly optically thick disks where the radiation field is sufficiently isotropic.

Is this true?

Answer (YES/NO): NO